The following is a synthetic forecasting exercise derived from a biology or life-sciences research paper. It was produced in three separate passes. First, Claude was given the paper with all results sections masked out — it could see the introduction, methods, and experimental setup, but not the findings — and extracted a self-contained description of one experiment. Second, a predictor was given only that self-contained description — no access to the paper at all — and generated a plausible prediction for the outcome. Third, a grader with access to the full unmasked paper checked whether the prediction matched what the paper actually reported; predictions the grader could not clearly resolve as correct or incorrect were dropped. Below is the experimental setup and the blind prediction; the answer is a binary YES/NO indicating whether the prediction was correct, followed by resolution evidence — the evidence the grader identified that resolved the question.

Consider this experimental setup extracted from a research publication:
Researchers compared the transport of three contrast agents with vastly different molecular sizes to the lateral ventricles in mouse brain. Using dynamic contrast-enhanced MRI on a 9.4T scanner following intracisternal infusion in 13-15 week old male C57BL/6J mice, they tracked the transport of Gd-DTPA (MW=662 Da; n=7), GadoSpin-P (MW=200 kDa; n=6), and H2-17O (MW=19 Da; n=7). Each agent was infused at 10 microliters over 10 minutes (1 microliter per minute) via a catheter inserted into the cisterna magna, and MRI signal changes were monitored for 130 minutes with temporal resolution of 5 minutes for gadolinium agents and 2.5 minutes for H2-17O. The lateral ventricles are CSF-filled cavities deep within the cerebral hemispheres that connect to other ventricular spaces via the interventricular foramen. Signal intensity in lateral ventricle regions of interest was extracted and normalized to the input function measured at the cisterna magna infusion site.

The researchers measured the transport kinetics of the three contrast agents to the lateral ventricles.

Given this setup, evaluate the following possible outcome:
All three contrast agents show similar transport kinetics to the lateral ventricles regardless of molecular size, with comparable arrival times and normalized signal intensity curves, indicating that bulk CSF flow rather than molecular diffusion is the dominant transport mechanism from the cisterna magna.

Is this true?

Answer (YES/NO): NO